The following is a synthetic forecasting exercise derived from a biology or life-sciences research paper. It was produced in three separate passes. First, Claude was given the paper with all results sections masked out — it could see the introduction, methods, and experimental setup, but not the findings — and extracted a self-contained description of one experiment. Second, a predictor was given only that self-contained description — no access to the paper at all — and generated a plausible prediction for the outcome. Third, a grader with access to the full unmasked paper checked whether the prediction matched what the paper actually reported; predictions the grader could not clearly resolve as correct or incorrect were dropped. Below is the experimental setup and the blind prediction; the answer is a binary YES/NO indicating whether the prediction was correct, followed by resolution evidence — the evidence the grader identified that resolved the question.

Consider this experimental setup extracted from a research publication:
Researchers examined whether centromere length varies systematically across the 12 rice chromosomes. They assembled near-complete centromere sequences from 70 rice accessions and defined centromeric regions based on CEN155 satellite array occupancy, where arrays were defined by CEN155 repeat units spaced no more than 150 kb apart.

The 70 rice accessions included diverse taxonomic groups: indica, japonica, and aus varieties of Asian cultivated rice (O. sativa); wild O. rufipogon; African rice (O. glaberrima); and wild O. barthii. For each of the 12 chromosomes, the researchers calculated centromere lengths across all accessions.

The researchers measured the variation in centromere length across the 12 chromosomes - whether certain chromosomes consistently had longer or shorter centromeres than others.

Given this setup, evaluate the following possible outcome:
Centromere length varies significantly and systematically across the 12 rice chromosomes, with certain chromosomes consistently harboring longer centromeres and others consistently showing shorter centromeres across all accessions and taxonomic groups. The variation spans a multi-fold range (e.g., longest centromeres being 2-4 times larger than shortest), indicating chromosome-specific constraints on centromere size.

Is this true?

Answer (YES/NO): NO